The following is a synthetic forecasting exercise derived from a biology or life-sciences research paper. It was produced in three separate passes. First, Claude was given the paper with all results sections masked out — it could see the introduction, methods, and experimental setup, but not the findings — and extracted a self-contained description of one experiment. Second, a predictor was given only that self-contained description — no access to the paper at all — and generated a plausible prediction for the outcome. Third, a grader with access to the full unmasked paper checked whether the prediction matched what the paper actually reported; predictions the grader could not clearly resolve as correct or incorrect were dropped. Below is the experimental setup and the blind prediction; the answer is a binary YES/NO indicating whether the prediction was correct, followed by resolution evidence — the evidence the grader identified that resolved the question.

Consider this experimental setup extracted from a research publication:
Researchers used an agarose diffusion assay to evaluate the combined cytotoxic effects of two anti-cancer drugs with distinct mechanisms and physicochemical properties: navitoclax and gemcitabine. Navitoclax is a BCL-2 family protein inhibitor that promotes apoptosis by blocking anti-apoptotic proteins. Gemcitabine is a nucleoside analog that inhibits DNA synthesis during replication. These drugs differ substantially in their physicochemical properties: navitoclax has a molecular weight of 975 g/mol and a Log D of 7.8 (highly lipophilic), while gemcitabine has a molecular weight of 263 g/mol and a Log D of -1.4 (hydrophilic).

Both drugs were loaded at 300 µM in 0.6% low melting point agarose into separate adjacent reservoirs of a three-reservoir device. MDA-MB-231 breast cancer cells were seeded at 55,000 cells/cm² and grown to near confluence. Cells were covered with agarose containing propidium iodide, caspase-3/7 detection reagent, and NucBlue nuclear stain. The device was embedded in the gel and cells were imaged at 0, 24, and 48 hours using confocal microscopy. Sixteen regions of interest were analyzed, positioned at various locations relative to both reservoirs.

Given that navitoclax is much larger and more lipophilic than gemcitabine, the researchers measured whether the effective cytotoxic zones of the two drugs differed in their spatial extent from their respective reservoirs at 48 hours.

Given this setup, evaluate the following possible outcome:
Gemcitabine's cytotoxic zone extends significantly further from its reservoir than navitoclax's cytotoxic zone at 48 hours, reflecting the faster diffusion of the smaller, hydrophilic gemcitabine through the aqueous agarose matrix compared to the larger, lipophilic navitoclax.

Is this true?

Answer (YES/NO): YES